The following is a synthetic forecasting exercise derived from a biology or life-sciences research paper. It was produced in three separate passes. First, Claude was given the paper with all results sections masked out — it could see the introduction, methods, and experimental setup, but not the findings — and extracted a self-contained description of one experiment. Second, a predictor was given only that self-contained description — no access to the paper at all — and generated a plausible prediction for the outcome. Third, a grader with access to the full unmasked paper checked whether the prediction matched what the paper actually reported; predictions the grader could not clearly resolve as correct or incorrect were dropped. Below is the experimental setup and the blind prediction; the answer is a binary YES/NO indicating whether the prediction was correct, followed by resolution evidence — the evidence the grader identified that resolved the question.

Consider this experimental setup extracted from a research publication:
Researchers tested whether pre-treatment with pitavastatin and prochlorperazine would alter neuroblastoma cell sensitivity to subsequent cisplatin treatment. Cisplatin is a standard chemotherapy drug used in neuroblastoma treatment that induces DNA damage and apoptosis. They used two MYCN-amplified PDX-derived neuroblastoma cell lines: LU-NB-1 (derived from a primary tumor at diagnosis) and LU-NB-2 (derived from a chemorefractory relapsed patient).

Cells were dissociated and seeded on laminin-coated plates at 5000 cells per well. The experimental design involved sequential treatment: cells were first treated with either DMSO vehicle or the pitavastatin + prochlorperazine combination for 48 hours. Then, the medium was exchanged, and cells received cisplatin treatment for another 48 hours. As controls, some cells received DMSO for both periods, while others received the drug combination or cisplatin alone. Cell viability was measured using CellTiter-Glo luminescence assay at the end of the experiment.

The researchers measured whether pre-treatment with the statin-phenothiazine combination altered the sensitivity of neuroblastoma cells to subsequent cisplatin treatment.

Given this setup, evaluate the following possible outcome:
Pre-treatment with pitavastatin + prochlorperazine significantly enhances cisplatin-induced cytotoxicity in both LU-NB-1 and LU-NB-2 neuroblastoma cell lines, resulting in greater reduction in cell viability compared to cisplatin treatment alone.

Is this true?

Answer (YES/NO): YES